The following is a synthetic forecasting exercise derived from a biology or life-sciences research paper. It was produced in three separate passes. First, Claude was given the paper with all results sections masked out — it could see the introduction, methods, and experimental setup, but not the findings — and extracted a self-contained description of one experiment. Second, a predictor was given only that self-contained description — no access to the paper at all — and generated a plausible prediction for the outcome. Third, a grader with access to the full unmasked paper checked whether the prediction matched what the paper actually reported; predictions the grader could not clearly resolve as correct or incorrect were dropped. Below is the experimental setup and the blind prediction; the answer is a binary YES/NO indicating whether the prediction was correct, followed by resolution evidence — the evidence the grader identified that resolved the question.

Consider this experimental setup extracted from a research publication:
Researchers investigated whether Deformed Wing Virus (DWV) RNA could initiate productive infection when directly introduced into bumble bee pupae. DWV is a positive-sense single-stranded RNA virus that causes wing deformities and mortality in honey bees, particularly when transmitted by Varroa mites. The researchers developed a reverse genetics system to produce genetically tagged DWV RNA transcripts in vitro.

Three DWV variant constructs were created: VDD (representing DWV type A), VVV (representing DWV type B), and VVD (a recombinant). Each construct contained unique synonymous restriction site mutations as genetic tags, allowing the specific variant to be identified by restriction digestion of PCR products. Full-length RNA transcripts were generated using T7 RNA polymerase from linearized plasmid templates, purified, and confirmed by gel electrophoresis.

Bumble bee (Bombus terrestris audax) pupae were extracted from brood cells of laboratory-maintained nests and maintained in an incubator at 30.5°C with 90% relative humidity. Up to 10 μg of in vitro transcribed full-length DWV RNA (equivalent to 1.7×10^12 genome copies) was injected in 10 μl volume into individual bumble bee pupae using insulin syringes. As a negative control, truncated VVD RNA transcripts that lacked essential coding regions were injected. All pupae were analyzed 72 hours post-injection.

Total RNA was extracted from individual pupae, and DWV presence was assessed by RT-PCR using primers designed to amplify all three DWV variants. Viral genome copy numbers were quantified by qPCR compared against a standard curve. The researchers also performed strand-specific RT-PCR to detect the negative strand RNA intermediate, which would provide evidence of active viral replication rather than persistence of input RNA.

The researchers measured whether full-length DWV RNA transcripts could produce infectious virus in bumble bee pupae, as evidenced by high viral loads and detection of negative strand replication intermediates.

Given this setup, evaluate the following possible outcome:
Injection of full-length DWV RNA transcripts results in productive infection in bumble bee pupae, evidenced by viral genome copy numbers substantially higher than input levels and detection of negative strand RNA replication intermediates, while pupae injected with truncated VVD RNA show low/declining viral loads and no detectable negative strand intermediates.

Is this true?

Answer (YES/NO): NO